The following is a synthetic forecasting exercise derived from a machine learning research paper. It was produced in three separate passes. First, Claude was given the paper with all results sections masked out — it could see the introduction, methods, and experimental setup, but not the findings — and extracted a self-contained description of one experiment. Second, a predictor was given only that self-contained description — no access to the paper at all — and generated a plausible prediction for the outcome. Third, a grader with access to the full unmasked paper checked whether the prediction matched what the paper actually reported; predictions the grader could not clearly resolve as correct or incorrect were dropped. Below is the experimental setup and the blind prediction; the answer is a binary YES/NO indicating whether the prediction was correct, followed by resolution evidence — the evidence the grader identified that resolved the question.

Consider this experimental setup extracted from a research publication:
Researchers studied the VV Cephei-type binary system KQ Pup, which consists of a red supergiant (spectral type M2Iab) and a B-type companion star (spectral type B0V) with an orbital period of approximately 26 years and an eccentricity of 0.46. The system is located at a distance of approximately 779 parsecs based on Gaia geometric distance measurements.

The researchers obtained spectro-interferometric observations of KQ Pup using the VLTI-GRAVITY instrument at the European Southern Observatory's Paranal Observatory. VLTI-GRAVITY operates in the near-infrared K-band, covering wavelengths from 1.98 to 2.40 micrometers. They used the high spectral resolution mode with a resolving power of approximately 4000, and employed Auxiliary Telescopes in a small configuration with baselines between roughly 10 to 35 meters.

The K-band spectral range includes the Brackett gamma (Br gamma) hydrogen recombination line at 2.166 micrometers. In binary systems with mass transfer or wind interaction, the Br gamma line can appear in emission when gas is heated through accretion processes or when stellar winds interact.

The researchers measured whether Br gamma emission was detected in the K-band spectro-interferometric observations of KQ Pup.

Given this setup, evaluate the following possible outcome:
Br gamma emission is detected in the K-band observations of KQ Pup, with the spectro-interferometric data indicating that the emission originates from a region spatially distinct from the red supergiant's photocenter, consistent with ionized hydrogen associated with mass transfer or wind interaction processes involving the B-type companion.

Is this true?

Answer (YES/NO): YES